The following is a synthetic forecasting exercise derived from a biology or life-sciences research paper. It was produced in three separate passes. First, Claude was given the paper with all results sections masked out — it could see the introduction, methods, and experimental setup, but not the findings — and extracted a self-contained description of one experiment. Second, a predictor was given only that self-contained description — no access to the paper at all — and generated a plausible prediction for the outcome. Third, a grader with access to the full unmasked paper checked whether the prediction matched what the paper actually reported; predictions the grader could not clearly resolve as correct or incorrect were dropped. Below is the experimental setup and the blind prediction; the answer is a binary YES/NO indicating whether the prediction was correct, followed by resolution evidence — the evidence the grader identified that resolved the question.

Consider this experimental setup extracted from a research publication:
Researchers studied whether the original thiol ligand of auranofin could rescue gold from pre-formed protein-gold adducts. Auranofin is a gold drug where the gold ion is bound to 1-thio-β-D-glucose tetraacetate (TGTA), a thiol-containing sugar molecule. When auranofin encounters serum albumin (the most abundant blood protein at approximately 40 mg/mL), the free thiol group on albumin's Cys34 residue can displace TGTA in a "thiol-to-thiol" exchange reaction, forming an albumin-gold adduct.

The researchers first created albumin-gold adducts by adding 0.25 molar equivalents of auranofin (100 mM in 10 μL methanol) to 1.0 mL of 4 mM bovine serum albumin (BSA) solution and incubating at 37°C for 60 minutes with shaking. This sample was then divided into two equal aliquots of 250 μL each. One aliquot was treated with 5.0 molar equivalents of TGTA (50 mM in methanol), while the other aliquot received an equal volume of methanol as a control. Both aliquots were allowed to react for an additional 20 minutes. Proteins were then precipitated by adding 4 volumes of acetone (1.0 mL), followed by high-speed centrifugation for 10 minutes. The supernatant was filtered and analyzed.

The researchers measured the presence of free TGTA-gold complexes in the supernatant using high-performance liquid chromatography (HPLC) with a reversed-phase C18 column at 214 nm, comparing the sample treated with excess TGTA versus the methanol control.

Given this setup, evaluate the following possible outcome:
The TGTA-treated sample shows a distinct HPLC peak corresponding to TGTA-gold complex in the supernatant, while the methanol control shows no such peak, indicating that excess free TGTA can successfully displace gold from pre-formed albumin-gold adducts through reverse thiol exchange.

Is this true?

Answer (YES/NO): YES